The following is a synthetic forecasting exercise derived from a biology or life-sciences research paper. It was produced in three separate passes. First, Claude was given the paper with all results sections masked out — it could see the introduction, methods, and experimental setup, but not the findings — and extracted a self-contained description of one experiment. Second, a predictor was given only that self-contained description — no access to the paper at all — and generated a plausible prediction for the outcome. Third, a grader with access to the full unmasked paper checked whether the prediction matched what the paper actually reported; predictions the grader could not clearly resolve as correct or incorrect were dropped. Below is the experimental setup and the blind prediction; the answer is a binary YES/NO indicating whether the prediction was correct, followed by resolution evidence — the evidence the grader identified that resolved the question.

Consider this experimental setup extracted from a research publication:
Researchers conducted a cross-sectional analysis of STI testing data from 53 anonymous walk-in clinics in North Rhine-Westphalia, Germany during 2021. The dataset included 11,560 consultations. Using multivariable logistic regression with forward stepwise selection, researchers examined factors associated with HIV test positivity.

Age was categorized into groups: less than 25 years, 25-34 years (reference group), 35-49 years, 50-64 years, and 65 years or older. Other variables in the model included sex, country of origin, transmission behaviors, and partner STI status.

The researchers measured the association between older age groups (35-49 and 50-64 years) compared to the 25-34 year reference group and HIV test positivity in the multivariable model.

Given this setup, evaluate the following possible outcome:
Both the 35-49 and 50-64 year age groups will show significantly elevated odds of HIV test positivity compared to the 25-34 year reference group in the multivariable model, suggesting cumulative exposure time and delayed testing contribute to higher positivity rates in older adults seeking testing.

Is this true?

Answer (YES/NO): YES